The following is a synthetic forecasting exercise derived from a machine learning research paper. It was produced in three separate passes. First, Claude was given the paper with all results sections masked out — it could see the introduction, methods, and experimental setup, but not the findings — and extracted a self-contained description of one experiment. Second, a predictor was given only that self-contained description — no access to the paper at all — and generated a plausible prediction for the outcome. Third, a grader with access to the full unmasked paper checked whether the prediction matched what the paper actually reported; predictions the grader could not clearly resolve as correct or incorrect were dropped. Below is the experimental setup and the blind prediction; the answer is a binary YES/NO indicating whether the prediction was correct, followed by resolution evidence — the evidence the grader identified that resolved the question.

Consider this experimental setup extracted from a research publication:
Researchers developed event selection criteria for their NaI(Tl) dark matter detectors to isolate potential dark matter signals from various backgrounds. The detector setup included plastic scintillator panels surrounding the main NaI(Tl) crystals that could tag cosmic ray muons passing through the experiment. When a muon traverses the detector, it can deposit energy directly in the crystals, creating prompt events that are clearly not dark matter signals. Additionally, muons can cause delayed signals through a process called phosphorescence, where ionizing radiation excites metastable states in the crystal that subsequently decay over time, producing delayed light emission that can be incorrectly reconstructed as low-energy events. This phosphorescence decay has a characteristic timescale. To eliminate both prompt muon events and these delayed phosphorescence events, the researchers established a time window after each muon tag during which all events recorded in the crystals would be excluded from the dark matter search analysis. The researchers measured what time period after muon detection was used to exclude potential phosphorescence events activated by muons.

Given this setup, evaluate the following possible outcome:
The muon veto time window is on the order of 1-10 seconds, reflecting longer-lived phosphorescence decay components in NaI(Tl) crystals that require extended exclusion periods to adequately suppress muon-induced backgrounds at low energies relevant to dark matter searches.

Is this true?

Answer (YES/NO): NO